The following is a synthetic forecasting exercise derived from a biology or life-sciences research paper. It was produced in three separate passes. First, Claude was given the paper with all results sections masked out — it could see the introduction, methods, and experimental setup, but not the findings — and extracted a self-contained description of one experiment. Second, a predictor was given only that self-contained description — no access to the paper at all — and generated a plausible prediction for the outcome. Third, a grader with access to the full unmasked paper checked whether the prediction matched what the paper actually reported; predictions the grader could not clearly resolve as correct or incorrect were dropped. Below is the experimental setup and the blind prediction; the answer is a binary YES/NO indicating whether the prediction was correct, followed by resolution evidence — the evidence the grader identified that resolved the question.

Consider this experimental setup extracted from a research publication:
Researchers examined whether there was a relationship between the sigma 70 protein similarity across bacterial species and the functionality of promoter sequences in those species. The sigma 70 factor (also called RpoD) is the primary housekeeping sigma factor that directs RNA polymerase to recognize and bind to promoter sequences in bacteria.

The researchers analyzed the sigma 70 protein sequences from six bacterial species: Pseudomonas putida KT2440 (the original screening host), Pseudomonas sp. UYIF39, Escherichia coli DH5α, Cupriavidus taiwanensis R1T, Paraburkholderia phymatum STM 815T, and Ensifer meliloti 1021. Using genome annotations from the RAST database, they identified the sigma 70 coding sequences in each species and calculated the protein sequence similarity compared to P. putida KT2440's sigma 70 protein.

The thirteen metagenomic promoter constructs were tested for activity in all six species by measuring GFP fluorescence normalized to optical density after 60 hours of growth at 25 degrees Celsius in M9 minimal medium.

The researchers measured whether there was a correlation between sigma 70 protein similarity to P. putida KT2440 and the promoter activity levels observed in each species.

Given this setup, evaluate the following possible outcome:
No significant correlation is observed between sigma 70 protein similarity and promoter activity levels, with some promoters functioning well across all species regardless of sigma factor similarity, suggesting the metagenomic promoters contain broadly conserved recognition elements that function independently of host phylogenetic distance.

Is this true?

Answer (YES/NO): NO